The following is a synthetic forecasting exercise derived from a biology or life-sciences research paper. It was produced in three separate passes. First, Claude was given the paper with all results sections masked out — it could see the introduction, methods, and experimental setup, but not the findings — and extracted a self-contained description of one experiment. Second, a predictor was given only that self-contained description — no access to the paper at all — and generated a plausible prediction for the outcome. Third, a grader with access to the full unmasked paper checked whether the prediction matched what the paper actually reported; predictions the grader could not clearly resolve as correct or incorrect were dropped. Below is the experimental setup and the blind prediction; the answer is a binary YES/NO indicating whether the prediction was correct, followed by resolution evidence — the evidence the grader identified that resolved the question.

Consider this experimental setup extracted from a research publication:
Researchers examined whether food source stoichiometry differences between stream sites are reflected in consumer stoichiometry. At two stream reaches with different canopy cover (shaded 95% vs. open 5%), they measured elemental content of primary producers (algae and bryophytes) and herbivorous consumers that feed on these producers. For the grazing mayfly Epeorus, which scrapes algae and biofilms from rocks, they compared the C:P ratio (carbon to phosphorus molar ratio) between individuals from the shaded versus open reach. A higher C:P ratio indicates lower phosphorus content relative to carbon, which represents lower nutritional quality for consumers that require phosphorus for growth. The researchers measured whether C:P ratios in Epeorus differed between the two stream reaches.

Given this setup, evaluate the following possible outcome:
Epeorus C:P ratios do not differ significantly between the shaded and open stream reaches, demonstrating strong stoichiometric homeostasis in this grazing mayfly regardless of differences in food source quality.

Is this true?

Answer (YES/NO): YES